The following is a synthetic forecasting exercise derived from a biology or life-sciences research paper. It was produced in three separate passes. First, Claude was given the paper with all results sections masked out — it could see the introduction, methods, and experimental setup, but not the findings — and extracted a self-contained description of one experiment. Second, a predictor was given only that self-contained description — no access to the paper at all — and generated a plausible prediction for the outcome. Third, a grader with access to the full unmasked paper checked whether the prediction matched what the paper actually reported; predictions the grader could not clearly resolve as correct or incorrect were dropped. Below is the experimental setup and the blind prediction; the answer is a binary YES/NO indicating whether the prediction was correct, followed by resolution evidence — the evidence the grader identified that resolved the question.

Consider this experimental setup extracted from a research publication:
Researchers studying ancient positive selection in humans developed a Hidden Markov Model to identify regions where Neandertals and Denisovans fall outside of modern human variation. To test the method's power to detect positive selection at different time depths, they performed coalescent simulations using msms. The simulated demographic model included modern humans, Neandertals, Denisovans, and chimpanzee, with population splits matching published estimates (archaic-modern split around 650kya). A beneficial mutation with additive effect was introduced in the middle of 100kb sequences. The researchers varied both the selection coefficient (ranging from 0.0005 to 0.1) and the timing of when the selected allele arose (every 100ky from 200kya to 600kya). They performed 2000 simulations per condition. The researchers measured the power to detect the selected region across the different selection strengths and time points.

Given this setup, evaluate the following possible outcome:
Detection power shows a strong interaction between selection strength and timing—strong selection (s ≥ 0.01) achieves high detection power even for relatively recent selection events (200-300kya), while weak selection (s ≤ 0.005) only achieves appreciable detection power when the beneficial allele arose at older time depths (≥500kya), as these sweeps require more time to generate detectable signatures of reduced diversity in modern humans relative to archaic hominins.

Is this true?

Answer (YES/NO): NO